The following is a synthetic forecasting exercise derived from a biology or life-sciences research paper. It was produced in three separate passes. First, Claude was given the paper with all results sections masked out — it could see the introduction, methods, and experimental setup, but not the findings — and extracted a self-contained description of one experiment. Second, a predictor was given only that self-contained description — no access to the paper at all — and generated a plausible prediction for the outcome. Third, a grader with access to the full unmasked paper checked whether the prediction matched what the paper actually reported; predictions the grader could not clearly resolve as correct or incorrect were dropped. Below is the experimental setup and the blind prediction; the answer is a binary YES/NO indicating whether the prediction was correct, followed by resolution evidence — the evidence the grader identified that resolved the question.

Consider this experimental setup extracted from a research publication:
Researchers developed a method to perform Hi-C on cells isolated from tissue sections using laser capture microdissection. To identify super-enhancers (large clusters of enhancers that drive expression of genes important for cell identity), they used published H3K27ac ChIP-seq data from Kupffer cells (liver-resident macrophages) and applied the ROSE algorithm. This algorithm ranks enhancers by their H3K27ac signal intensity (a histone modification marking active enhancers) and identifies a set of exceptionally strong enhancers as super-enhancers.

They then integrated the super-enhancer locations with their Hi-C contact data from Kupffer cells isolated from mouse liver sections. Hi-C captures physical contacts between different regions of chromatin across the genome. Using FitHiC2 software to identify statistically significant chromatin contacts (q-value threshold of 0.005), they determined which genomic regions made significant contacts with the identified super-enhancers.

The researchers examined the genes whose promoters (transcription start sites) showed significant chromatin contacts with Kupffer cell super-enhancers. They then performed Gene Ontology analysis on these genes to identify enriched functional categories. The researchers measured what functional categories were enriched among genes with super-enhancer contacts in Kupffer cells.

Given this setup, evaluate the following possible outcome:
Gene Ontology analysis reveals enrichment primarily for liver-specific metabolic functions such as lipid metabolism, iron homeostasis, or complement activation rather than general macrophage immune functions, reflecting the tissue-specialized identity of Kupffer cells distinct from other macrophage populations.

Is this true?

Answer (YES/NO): NO